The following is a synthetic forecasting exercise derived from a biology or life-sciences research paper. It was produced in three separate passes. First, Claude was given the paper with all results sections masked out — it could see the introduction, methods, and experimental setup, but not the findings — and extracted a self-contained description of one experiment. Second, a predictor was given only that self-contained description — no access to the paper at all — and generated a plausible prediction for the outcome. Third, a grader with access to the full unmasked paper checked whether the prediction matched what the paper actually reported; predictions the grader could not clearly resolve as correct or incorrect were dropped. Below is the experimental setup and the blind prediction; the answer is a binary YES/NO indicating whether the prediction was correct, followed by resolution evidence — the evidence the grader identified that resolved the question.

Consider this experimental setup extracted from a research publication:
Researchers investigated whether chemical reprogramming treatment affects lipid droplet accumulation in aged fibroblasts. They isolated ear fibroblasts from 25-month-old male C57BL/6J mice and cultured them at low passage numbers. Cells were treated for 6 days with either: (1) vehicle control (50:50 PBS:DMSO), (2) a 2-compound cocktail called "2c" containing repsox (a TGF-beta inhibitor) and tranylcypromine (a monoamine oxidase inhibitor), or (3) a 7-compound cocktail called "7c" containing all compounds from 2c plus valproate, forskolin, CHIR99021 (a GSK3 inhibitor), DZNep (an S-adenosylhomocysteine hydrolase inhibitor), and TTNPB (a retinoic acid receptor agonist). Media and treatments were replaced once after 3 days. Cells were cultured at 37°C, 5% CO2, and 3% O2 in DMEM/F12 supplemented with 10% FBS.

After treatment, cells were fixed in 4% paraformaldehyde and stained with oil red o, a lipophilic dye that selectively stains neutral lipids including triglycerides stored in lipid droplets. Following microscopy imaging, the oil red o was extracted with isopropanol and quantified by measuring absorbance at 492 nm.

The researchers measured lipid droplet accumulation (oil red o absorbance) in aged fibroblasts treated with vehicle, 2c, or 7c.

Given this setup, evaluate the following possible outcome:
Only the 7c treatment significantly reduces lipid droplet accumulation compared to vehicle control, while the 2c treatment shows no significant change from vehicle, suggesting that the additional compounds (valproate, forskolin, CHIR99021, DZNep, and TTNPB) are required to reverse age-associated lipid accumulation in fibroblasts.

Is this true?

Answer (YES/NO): NO